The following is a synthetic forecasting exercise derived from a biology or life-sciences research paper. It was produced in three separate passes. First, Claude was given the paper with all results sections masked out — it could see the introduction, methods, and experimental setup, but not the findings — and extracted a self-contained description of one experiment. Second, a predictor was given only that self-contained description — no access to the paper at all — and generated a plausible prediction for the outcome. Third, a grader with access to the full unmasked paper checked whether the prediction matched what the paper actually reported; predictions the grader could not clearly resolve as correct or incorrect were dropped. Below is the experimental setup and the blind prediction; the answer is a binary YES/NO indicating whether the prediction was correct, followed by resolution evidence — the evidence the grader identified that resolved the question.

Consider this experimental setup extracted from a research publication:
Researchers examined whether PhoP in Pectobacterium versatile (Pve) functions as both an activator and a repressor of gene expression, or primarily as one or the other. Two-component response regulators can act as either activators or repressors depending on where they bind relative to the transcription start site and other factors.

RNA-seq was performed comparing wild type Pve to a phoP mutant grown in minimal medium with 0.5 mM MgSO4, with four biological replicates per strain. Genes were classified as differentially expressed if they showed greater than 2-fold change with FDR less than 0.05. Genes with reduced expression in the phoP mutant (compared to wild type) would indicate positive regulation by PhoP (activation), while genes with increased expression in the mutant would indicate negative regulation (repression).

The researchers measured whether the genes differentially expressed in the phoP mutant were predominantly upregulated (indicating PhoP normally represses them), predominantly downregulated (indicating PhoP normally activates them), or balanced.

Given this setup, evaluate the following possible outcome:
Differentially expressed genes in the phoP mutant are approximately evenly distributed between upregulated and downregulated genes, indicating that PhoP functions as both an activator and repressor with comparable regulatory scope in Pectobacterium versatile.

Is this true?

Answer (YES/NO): NO